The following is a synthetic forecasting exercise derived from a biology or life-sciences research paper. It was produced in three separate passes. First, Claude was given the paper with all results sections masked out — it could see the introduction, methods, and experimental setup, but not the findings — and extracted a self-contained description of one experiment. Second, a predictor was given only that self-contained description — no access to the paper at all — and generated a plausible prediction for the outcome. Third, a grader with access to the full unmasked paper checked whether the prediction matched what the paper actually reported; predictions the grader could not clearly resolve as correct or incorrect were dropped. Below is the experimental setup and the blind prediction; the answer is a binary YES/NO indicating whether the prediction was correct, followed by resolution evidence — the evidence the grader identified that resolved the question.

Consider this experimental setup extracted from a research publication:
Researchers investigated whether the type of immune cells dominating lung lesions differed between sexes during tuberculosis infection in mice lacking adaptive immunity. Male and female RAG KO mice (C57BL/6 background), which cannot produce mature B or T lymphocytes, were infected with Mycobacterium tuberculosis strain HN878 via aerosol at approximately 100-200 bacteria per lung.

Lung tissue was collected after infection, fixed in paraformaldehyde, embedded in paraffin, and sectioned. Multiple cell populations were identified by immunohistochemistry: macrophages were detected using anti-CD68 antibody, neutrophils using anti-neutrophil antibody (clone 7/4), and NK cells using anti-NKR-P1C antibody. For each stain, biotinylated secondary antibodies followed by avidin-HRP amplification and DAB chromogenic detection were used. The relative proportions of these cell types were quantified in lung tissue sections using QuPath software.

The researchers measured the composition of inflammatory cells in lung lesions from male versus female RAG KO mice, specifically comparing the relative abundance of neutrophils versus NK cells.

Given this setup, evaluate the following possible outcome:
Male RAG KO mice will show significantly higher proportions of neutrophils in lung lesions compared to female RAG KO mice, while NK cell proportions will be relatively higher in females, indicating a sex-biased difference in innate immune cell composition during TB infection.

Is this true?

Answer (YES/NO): NO